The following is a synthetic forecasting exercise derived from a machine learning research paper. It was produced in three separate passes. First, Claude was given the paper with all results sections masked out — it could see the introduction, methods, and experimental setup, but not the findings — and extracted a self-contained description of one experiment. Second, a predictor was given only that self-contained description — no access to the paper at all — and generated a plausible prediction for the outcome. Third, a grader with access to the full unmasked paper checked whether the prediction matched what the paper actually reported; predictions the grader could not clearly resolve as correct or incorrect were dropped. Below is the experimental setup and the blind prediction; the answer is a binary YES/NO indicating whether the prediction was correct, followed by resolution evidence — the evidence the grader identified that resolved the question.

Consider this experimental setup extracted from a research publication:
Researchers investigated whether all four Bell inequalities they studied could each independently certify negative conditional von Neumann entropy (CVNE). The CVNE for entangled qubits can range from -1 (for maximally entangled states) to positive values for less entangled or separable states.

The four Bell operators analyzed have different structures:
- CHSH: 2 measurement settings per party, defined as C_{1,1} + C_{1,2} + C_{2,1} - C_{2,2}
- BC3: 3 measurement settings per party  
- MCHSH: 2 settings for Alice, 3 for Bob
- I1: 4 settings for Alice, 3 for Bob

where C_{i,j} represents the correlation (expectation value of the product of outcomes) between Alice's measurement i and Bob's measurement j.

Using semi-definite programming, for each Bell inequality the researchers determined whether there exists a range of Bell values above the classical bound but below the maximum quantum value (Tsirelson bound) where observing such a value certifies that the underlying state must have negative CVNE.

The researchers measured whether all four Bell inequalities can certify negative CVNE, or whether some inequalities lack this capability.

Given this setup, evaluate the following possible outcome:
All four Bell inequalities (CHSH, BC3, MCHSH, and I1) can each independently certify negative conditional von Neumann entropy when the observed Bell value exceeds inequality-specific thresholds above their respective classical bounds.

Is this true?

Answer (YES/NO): YES